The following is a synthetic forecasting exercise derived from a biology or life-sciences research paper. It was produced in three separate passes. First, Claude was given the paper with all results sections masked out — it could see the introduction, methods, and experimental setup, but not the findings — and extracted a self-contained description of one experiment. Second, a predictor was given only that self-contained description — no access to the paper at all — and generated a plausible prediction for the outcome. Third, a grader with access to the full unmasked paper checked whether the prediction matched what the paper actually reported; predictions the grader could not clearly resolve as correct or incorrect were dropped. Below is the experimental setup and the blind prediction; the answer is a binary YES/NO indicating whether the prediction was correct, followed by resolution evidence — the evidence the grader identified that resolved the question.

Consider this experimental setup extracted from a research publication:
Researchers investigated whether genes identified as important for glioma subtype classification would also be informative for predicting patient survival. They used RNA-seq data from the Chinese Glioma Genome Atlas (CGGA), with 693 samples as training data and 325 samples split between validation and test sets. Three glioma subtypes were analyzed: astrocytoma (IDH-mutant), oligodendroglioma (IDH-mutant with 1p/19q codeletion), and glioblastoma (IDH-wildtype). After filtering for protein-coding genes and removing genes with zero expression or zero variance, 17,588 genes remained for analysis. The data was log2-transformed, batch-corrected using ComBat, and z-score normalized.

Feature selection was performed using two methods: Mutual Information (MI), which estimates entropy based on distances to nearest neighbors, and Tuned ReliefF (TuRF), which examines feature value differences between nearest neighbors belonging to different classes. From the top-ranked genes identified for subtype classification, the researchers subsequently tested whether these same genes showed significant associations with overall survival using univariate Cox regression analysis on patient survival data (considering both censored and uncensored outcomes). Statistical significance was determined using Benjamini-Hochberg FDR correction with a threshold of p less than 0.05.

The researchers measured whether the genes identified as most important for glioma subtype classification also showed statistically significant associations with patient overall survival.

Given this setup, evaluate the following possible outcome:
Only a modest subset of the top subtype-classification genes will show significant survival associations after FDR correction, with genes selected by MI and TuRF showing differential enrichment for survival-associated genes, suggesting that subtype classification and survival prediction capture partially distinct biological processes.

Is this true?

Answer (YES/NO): NO